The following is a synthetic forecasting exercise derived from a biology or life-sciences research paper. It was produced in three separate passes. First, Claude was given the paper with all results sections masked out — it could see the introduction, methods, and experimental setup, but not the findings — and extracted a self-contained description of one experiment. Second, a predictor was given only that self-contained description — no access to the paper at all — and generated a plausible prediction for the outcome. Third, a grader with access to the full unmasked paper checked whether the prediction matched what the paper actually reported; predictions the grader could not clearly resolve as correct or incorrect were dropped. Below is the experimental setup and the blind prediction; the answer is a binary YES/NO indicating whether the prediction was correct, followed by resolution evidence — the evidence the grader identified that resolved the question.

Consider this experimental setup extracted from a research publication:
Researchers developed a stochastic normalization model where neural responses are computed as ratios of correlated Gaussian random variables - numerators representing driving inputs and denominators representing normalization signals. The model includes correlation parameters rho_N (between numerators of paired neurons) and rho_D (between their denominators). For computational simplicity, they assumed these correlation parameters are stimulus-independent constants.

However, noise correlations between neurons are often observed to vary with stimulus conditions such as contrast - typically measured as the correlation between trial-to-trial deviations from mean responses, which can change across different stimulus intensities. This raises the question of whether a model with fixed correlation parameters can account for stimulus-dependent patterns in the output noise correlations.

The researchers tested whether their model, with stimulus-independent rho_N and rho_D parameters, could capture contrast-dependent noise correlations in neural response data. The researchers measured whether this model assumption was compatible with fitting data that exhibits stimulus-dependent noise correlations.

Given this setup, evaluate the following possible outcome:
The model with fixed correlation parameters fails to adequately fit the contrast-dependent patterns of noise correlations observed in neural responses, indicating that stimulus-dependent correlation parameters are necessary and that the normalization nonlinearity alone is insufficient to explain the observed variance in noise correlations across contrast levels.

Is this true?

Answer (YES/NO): NO